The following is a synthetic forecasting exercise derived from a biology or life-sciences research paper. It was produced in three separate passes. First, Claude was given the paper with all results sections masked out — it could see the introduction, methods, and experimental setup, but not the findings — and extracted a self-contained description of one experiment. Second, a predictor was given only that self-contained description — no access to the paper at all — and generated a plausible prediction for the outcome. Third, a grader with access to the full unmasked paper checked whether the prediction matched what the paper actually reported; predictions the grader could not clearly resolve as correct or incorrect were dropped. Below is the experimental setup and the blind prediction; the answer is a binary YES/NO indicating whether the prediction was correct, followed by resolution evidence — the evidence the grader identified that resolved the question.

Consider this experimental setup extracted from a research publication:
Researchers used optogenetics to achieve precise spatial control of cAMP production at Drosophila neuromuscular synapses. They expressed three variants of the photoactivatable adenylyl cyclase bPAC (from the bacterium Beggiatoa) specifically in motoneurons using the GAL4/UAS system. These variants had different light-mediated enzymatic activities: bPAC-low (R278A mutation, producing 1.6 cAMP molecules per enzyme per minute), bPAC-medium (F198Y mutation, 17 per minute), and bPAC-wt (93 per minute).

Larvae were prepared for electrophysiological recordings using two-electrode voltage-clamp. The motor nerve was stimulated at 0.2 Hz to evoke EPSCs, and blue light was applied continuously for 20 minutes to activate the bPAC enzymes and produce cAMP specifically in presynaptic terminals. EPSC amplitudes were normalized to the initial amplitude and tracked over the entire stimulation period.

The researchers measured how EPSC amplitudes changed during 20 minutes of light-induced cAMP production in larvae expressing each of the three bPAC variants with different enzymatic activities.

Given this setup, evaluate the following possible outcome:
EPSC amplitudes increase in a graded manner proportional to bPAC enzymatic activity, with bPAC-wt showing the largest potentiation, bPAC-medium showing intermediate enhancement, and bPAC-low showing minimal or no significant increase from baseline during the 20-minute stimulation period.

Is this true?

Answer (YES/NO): NO